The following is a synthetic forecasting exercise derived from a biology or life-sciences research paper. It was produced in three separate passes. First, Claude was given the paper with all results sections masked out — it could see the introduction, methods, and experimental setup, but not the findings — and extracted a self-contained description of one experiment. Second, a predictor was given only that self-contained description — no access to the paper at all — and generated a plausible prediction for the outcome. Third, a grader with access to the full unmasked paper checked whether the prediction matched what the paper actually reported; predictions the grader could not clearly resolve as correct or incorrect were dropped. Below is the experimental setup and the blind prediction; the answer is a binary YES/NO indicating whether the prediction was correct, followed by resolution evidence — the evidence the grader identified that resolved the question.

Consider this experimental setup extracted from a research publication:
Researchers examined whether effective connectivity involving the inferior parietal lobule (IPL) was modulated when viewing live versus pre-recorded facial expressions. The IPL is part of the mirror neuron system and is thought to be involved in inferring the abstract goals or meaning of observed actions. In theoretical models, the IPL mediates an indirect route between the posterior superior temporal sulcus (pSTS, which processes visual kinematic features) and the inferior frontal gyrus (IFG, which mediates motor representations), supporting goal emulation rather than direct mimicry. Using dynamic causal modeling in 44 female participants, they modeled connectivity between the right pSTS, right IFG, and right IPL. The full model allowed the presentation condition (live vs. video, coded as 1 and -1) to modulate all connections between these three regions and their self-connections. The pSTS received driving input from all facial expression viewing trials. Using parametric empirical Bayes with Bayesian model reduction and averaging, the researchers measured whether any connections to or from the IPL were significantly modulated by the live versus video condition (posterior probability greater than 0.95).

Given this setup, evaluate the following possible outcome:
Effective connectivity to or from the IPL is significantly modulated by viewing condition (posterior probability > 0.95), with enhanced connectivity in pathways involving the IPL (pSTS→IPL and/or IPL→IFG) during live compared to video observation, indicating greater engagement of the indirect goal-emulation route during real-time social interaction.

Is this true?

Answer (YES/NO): NO